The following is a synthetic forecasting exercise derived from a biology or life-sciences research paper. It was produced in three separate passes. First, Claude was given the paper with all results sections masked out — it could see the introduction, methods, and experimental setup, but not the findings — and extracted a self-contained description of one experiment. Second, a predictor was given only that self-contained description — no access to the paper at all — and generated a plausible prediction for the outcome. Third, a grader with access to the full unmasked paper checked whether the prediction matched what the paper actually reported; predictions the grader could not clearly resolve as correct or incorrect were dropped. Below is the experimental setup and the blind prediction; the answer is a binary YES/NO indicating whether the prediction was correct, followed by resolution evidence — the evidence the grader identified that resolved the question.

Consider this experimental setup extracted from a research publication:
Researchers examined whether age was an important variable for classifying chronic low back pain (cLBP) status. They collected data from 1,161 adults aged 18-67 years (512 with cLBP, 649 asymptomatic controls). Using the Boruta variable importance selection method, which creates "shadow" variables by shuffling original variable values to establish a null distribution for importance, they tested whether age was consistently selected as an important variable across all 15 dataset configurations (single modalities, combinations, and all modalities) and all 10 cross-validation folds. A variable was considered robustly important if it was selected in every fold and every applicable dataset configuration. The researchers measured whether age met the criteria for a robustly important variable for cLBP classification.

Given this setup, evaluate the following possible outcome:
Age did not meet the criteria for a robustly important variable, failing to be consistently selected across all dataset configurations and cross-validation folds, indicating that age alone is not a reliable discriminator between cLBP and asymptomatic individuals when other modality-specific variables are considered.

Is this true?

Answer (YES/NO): YES